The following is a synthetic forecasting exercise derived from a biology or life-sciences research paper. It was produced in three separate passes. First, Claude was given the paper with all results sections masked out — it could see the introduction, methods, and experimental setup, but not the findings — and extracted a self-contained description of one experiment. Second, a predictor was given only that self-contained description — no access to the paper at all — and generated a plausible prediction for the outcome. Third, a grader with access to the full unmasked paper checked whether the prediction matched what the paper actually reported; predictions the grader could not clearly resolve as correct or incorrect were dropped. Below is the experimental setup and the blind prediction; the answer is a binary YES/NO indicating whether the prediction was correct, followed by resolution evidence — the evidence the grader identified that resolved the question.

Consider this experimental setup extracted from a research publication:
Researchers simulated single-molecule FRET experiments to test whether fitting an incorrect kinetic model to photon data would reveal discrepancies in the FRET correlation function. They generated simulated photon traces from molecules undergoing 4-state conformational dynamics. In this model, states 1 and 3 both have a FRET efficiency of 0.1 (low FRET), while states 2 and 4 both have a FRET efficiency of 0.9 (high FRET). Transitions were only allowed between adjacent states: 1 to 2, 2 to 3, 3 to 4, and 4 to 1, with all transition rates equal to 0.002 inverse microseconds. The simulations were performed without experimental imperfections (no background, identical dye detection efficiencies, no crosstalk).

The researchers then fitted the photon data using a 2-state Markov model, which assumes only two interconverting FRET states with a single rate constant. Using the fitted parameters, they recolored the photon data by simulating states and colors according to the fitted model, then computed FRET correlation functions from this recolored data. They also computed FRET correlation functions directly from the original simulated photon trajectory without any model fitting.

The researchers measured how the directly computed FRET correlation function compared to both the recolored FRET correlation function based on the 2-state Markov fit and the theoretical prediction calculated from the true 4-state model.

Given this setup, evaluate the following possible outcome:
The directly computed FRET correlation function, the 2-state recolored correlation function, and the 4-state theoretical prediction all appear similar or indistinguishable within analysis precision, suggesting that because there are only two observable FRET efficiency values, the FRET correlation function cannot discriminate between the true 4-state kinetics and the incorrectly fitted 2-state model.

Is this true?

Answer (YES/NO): NO